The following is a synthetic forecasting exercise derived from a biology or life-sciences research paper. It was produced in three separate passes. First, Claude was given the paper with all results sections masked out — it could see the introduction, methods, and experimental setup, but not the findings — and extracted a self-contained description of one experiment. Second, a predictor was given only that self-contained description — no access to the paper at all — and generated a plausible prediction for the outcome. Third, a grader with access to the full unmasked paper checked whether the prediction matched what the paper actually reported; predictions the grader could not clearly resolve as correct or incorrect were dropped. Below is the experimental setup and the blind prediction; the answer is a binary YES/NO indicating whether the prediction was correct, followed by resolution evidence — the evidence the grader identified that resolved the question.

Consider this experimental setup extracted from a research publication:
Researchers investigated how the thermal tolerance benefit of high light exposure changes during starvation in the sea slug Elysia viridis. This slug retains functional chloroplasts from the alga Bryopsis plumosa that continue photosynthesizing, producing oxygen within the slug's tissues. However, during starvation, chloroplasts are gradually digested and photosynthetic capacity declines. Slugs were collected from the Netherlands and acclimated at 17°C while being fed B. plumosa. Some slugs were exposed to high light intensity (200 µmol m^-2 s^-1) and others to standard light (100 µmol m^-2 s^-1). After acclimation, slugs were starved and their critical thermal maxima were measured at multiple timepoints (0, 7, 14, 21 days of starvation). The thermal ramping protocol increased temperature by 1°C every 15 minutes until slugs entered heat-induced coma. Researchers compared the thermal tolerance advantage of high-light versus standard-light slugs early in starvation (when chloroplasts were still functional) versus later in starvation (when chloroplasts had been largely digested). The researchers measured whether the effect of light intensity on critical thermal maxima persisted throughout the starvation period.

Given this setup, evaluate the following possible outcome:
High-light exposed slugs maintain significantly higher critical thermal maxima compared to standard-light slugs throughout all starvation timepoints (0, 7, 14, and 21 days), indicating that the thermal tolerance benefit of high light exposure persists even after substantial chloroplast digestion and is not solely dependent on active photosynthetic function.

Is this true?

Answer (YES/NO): NO